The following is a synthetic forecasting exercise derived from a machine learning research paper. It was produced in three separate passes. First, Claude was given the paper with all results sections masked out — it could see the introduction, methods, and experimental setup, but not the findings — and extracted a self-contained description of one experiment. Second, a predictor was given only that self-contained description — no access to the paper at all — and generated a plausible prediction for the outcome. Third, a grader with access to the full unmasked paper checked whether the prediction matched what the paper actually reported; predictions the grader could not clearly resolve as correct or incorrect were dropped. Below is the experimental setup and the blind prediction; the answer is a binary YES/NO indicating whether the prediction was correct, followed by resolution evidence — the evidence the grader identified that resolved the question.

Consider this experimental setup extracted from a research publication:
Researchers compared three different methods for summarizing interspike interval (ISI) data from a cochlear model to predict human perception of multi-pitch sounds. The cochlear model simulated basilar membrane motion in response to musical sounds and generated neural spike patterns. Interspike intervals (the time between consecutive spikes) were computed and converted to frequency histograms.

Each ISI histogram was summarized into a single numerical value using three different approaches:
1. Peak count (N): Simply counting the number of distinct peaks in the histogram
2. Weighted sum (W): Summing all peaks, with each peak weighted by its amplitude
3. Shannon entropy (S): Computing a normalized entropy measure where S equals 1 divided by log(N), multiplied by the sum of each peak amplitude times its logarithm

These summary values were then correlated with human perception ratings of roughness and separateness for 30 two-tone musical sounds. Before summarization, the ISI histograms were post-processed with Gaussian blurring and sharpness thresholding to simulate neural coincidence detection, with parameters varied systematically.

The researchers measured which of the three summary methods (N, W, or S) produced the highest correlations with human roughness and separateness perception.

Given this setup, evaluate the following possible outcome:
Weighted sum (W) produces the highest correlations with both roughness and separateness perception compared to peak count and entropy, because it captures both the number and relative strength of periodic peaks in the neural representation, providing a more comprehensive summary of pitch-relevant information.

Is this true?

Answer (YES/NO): NO